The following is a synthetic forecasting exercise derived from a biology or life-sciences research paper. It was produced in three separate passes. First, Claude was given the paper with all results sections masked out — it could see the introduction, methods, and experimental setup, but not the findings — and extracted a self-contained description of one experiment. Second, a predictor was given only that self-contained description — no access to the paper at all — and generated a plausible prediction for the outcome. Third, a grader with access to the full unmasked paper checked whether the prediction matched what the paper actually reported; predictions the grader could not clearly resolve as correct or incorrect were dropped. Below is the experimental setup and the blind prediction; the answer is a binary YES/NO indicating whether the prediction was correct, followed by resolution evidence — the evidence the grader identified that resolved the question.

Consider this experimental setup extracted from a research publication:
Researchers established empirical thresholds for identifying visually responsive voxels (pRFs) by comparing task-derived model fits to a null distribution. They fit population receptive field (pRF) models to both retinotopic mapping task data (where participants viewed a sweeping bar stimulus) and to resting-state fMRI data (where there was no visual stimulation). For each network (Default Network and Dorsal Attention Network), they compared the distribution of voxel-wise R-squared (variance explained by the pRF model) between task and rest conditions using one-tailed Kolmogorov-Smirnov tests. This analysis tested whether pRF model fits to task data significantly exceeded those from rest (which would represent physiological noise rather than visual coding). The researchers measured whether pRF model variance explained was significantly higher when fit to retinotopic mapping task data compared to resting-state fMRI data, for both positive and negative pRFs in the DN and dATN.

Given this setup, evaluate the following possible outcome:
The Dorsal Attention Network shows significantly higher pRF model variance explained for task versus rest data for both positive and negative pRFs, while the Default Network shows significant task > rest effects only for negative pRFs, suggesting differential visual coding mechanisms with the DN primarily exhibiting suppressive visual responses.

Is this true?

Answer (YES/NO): NO